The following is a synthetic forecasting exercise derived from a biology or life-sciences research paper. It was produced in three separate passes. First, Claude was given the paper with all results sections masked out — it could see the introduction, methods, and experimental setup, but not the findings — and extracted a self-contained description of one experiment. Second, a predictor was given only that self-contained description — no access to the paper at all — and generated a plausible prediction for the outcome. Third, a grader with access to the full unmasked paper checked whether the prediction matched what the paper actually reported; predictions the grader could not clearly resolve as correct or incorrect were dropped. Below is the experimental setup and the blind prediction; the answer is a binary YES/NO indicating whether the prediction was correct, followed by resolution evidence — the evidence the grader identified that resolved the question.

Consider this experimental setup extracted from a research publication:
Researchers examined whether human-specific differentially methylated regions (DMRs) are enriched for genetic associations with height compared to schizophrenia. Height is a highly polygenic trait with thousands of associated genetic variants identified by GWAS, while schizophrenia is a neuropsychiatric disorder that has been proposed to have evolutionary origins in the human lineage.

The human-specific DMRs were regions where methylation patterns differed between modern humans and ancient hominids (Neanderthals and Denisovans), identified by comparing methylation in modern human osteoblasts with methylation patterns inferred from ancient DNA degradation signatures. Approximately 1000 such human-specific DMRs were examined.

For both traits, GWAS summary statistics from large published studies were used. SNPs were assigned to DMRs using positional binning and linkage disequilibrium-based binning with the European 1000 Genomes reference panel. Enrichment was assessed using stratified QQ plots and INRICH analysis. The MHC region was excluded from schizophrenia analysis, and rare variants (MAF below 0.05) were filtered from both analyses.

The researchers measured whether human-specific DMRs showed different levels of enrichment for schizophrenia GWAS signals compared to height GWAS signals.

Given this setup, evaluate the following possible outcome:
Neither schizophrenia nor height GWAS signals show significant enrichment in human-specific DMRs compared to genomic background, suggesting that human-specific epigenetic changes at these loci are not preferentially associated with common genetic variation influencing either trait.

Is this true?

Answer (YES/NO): NO